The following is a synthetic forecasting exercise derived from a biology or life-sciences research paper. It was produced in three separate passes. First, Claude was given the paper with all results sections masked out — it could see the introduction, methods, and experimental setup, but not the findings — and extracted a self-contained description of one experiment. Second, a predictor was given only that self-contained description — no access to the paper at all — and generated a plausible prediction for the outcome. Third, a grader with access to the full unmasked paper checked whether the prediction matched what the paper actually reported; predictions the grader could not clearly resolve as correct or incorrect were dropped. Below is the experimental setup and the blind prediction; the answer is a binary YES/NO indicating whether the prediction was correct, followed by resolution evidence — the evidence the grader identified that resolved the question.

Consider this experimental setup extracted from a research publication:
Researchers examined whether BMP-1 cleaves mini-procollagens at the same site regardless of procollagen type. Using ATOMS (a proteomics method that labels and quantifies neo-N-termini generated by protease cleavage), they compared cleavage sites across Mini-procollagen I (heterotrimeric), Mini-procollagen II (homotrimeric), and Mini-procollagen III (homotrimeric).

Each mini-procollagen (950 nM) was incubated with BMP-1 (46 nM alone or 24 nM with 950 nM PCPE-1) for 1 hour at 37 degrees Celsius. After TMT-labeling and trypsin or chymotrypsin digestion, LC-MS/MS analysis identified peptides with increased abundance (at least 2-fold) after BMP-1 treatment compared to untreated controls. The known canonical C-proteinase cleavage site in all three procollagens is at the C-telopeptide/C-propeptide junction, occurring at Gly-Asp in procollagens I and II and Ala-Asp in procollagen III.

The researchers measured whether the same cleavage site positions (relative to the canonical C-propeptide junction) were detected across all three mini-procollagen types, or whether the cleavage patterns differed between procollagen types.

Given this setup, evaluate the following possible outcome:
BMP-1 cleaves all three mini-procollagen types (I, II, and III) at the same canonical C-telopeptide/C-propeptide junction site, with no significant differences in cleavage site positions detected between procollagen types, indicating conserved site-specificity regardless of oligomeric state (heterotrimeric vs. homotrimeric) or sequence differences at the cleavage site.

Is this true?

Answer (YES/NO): NO